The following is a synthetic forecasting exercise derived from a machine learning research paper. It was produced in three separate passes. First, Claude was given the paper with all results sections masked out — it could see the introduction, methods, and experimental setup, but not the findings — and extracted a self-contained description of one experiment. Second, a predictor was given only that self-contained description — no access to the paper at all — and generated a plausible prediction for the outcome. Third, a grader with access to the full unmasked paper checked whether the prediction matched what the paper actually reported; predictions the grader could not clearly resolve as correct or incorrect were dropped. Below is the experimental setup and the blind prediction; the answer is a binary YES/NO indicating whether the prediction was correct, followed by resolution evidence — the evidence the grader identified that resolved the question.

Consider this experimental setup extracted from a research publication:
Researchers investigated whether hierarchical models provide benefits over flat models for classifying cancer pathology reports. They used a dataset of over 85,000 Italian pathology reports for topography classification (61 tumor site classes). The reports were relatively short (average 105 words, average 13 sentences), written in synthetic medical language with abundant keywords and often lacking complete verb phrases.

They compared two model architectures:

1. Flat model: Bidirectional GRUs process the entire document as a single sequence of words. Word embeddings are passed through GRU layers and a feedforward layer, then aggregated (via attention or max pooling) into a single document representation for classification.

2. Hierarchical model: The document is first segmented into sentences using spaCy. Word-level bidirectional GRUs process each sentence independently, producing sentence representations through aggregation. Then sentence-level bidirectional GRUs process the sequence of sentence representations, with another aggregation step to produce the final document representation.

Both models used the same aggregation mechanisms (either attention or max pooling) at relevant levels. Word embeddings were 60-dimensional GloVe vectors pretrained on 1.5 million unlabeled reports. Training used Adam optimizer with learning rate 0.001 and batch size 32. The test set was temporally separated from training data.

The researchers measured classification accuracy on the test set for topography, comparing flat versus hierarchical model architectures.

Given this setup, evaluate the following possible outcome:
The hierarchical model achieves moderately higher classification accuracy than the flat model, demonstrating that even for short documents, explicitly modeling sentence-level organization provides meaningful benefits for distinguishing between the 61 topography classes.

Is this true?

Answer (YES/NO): NO